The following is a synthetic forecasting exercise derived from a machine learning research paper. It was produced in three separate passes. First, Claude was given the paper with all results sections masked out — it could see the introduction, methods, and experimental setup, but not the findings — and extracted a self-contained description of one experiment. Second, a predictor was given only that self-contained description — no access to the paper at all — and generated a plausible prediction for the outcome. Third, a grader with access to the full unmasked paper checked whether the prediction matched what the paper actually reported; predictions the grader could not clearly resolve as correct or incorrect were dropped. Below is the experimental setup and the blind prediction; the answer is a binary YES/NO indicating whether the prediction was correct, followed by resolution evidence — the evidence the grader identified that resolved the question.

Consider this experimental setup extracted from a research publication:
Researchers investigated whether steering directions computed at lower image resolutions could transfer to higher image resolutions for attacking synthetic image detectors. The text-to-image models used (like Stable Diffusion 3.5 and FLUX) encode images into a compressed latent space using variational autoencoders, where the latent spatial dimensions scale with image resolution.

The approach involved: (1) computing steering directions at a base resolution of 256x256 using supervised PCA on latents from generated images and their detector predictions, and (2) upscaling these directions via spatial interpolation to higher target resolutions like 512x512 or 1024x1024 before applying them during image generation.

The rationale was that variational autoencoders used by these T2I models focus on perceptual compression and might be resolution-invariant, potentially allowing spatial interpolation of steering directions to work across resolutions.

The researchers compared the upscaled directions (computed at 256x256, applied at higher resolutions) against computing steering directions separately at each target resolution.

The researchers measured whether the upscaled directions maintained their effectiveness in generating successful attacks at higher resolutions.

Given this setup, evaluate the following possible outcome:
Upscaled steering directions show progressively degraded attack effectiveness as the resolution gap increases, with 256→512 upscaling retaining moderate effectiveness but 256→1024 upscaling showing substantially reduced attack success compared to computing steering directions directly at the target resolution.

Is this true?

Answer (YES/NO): NO